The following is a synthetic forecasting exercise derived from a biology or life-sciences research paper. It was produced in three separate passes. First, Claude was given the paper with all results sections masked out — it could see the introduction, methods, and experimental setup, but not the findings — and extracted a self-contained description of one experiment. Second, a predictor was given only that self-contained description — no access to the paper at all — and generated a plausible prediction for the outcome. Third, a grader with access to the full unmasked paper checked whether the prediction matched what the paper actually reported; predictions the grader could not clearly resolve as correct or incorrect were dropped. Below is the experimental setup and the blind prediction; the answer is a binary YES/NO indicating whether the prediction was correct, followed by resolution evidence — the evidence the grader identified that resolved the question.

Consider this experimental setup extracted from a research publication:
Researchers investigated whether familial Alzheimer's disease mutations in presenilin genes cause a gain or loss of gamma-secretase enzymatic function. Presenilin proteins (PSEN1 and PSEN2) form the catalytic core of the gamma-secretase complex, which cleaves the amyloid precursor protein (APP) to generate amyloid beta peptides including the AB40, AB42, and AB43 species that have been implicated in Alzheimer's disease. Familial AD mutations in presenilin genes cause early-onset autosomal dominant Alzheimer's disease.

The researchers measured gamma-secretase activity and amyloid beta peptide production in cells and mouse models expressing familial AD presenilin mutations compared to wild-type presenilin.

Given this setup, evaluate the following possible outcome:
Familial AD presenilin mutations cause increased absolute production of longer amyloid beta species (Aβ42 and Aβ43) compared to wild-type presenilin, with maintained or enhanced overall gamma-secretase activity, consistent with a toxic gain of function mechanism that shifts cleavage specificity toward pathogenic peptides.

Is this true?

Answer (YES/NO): NO